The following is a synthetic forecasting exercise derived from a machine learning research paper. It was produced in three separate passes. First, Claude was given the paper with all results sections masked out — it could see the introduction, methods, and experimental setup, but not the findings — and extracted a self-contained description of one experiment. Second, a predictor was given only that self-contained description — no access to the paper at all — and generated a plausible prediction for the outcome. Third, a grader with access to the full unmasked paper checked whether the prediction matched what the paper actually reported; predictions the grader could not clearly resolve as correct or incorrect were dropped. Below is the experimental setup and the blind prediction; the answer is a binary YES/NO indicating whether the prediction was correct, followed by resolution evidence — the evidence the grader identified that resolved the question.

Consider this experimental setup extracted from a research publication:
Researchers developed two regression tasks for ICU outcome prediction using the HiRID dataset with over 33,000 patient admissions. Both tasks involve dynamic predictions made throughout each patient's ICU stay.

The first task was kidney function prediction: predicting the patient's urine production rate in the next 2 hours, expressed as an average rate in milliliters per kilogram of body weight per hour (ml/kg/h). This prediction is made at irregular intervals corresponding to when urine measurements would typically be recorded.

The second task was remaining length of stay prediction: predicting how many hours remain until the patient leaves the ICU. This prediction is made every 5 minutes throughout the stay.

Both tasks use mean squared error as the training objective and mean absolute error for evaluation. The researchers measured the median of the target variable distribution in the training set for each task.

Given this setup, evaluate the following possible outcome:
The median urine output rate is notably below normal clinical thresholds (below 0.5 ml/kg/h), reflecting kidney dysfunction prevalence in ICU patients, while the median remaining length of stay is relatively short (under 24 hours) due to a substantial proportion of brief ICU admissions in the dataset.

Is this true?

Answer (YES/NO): NO